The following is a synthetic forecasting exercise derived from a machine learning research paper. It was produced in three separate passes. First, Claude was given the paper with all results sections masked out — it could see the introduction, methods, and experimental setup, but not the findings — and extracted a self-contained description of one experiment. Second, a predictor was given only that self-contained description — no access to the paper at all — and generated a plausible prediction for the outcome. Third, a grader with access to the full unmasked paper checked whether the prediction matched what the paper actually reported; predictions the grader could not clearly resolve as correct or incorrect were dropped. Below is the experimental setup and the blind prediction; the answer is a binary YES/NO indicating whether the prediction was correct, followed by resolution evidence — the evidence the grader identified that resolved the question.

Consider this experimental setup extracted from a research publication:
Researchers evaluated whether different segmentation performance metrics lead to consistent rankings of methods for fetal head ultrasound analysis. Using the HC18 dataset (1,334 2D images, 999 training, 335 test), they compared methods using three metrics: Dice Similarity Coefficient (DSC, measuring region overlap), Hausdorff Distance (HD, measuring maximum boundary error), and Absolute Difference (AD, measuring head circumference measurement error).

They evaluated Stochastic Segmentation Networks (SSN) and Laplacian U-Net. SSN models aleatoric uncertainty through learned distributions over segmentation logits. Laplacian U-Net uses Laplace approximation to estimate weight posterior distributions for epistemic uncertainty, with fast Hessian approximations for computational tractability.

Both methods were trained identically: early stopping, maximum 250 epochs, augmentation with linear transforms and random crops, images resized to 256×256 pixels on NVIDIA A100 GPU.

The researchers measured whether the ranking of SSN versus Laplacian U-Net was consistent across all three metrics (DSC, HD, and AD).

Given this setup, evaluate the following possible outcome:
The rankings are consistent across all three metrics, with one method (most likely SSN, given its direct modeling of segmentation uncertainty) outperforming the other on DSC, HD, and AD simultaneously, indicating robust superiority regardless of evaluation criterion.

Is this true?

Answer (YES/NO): YES